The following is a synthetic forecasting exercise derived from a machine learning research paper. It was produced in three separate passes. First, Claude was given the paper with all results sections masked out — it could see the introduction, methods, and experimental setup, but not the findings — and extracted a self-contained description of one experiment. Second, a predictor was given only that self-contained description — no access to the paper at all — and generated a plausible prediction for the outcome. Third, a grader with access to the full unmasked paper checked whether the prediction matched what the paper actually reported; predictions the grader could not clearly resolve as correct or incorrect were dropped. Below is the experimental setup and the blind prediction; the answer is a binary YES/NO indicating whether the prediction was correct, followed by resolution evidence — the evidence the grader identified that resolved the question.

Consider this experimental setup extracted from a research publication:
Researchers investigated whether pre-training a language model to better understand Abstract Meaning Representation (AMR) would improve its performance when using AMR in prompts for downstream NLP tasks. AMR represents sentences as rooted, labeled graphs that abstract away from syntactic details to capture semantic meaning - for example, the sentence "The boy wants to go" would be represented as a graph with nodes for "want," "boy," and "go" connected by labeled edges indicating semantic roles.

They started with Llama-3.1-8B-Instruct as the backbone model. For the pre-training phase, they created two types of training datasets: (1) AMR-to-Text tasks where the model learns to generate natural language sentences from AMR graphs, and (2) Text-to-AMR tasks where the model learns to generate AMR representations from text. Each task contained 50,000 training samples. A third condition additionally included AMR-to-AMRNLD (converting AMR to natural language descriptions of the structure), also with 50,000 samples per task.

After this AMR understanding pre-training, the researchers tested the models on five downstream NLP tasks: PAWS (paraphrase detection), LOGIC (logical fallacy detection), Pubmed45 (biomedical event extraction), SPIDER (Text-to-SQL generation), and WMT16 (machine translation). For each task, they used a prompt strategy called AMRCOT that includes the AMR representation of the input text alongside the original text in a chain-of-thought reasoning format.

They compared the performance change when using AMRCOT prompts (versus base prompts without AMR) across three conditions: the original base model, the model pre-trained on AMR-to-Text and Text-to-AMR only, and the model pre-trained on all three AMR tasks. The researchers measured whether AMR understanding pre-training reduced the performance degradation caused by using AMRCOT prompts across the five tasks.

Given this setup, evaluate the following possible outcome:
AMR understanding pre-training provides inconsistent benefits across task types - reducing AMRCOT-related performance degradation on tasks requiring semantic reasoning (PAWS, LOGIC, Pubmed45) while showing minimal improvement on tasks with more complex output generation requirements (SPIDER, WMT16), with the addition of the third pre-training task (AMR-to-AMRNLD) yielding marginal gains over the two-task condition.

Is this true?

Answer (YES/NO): NO